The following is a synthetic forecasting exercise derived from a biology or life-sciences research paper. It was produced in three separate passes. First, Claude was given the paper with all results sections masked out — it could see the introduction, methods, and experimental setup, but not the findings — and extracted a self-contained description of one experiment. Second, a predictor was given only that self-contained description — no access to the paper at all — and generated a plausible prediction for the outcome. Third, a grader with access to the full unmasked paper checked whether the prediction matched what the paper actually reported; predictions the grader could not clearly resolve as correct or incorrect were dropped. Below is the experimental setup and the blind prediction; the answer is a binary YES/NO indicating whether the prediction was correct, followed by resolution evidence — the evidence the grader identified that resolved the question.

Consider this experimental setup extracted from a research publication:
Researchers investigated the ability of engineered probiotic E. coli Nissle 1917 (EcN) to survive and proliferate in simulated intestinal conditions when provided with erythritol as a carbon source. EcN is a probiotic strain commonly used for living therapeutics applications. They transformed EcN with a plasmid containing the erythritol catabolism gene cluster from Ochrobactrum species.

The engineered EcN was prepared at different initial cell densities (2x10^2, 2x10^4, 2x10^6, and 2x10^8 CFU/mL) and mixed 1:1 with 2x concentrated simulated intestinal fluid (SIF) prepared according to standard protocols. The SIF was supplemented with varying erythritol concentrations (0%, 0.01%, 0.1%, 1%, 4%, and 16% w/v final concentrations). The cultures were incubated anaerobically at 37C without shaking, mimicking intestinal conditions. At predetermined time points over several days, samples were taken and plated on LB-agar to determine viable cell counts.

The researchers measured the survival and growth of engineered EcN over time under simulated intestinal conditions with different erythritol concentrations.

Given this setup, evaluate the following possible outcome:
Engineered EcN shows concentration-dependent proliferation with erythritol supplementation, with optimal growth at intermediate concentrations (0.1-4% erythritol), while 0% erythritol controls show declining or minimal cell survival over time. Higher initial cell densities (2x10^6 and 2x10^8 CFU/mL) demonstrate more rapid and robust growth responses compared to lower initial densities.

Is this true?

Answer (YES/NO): NO